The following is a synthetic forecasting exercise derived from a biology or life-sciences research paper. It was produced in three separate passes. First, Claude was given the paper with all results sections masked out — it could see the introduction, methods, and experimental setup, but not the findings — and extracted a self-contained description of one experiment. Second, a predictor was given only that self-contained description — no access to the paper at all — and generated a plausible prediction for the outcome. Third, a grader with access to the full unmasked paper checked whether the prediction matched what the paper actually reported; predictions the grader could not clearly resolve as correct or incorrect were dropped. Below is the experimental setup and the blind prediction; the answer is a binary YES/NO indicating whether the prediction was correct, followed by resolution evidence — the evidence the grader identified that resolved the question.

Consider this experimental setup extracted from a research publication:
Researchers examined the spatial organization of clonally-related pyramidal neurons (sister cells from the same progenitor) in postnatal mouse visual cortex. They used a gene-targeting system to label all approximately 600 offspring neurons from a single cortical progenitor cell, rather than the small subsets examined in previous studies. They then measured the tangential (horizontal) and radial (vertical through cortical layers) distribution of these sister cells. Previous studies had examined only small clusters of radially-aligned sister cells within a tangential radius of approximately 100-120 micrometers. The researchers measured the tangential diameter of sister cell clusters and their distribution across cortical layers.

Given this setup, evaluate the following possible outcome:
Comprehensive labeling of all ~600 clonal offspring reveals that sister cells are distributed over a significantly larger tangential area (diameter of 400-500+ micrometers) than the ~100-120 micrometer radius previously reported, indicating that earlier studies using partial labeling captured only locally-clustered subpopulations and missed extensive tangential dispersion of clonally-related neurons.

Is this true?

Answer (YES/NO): NO